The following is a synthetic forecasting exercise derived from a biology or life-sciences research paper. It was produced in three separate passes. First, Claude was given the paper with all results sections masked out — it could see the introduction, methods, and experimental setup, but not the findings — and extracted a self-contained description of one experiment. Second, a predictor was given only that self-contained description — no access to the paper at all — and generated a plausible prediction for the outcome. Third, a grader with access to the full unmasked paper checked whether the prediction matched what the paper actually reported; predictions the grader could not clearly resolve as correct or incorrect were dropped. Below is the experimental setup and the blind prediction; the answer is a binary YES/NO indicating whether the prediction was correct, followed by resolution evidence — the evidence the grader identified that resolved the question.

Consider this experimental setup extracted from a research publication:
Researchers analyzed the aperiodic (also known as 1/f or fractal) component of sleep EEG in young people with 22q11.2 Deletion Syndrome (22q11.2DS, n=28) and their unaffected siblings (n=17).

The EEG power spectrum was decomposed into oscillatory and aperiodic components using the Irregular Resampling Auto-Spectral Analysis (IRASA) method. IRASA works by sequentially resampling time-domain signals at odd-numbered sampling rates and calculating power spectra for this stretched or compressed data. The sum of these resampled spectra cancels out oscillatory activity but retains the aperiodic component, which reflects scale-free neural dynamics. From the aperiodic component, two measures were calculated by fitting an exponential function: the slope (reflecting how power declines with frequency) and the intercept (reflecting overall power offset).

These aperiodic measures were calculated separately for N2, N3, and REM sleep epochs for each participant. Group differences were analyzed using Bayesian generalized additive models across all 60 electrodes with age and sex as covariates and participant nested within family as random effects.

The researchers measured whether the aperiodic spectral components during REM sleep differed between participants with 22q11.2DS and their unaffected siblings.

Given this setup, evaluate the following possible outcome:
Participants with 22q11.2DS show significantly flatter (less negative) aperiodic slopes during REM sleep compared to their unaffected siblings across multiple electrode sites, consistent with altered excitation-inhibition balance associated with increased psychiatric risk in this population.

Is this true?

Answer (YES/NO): NO